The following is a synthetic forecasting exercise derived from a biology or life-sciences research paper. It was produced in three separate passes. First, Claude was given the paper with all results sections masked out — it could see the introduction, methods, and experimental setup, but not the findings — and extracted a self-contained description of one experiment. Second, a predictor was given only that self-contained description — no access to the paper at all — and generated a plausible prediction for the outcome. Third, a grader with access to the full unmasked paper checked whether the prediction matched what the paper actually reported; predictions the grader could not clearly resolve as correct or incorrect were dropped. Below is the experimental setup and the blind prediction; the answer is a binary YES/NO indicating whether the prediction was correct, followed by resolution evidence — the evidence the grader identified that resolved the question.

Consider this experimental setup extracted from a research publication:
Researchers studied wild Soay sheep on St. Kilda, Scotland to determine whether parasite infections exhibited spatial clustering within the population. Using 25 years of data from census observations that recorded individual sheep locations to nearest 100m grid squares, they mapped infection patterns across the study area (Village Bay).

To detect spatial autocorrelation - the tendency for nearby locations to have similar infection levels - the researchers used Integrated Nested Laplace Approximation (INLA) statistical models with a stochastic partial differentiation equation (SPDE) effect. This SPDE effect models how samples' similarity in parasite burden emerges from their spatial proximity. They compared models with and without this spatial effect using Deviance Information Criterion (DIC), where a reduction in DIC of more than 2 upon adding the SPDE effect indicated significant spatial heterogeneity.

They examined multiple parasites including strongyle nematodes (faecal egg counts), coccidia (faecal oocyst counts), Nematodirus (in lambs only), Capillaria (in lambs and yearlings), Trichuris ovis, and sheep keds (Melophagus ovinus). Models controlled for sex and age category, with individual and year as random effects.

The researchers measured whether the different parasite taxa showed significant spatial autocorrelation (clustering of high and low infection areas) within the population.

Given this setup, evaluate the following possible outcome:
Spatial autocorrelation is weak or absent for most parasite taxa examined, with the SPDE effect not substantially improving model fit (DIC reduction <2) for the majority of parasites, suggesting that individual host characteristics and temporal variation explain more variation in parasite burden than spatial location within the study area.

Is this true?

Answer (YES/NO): NO